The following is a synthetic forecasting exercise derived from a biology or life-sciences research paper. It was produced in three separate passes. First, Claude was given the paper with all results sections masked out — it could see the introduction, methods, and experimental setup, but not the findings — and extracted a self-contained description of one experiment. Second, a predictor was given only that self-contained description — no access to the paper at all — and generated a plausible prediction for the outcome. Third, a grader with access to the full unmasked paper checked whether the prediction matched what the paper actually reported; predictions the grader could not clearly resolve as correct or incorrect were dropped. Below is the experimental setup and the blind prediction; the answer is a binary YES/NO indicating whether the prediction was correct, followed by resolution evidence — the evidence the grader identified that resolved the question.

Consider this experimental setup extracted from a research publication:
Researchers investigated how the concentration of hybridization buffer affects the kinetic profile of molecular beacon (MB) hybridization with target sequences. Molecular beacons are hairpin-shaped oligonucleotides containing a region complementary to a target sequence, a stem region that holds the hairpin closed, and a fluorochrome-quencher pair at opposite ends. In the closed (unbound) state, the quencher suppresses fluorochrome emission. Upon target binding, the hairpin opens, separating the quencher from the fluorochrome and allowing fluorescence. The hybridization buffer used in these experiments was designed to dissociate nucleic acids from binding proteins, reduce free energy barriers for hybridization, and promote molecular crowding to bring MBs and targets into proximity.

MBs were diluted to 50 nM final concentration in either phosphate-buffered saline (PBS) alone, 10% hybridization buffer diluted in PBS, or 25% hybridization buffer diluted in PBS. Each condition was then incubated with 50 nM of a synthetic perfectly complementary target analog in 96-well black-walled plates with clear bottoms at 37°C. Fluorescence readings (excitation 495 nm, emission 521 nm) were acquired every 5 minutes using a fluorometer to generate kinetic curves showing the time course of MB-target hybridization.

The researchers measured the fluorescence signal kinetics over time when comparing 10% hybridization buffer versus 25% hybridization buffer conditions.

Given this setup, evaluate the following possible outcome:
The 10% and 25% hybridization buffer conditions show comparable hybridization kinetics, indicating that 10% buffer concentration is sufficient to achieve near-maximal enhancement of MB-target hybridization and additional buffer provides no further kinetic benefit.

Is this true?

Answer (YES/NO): NO